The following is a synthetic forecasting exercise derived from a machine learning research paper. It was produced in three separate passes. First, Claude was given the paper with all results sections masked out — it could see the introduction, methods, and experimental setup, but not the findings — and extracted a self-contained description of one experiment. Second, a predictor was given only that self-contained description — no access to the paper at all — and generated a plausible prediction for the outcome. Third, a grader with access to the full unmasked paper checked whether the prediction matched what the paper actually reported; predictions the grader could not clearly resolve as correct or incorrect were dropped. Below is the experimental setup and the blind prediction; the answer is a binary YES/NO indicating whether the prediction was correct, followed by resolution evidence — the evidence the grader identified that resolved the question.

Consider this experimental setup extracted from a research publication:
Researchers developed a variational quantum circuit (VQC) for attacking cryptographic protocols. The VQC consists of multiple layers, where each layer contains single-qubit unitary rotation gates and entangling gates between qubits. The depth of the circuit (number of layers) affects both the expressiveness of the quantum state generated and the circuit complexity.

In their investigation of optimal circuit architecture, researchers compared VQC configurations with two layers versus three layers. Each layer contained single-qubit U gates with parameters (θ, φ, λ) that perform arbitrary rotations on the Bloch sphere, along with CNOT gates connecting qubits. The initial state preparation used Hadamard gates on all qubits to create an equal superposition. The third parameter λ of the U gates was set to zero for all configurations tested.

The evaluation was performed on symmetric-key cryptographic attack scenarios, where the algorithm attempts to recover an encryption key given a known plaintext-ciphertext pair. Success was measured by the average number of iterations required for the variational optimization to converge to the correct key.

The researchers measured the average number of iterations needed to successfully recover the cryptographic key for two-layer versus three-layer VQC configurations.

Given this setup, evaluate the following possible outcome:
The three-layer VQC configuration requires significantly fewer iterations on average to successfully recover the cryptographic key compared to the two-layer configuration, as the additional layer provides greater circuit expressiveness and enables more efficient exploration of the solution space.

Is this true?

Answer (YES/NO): YES